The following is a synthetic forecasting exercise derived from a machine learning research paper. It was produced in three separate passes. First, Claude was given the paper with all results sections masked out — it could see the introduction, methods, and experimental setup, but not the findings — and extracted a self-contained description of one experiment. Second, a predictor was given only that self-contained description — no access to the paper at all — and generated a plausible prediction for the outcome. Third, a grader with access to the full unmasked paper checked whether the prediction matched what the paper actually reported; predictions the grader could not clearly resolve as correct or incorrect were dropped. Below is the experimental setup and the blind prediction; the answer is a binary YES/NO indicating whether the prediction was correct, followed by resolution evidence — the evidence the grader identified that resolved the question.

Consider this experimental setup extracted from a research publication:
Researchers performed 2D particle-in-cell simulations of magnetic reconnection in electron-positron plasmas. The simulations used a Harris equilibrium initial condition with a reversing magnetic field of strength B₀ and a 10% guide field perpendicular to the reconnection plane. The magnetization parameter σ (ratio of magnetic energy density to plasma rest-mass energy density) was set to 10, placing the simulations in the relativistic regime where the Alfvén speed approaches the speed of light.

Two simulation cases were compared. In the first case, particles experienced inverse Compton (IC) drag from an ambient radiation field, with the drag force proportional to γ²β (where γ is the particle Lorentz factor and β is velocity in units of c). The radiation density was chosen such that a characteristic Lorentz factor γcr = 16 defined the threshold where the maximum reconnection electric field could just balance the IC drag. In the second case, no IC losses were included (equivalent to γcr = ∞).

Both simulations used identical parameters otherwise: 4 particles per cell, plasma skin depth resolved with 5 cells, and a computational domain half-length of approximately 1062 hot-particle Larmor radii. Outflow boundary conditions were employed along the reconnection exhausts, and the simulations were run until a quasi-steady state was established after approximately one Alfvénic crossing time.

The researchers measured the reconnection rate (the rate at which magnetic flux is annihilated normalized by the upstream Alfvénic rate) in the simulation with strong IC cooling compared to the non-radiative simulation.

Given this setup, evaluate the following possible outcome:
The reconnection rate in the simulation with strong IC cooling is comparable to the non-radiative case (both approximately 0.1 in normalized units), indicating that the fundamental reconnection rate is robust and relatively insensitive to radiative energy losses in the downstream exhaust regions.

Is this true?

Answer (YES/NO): YES